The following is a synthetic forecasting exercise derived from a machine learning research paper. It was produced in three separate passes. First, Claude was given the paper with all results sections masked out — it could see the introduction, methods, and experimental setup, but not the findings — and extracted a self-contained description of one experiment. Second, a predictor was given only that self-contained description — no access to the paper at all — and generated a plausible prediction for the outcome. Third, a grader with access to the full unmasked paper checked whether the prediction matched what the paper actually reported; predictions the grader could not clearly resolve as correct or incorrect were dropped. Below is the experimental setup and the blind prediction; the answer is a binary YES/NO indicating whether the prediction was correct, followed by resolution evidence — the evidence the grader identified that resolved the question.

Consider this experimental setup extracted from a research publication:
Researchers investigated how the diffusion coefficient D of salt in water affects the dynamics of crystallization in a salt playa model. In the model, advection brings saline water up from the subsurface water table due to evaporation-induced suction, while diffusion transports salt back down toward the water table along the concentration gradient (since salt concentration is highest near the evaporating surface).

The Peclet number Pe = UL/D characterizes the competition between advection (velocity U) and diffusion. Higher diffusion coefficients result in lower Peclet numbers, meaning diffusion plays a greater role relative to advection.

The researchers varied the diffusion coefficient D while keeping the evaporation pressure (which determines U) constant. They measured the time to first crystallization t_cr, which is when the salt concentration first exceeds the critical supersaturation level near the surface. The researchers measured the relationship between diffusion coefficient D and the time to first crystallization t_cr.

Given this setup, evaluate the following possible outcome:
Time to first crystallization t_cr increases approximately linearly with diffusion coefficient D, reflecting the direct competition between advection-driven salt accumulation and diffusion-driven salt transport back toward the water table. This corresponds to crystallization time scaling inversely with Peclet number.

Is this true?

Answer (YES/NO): NO